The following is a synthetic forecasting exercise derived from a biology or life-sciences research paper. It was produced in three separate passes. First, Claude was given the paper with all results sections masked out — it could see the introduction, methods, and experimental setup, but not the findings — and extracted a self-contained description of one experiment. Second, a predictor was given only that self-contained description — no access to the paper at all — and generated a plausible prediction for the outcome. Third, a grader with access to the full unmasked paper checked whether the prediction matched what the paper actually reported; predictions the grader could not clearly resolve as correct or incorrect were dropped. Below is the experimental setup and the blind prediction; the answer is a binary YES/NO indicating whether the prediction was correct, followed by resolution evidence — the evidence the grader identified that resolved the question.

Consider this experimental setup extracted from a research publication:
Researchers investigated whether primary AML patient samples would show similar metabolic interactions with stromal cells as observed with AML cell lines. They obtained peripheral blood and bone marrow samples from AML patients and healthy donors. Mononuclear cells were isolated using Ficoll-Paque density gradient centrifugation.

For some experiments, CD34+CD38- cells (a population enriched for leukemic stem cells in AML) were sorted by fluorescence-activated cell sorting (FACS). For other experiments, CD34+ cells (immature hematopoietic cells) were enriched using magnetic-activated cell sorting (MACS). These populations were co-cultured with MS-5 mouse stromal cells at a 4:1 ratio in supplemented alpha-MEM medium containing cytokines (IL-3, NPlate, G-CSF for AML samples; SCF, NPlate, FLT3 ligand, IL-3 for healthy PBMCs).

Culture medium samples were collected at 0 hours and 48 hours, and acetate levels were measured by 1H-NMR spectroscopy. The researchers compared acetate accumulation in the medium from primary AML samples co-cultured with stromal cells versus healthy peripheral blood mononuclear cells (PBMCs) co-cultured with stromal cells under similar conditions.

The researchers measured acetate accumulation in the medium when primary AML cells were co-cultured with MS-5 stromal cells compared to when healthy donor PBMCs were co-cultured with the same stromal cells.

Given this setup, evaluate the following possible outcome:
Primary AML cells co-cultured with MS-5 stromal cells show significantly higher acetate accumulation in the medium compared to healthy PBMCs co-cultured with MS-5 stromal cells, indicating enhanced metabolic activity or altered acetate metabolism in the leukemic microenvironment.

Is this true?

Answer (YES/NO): YES